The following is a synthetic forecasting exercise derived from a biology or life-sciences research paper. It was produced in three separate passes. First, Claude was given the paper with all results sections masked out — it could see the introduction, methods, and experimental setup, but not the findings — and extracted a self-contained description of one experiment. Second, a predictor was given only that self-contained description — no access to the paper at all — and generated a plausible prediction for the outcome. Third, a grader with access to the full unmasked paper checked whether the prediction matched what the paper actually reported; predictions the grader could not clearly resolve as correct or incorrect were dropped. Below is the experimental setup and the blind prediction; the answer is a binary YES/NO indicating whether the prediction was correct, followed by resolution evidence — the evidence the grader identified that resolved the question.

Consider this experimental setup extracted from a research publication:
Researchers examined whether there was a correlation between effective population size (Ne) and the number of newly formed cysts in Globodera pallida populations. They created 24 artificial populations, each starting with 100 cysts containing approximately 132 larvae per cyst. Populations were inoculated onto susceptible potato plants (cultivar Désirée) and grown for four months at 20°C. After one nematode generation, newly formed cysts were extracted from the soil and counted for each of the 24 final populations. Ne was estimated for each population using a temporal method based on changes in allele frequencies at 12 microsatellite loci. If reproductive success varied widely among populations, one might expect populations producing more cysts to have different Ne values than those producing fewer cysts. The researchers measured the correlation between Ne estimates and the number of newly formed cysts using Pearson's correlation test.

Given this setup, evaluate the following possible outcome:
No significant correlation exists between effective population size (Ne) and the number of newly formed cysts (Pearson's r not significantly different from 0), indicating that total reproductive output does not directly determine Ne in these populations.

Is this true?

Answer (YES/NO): YES